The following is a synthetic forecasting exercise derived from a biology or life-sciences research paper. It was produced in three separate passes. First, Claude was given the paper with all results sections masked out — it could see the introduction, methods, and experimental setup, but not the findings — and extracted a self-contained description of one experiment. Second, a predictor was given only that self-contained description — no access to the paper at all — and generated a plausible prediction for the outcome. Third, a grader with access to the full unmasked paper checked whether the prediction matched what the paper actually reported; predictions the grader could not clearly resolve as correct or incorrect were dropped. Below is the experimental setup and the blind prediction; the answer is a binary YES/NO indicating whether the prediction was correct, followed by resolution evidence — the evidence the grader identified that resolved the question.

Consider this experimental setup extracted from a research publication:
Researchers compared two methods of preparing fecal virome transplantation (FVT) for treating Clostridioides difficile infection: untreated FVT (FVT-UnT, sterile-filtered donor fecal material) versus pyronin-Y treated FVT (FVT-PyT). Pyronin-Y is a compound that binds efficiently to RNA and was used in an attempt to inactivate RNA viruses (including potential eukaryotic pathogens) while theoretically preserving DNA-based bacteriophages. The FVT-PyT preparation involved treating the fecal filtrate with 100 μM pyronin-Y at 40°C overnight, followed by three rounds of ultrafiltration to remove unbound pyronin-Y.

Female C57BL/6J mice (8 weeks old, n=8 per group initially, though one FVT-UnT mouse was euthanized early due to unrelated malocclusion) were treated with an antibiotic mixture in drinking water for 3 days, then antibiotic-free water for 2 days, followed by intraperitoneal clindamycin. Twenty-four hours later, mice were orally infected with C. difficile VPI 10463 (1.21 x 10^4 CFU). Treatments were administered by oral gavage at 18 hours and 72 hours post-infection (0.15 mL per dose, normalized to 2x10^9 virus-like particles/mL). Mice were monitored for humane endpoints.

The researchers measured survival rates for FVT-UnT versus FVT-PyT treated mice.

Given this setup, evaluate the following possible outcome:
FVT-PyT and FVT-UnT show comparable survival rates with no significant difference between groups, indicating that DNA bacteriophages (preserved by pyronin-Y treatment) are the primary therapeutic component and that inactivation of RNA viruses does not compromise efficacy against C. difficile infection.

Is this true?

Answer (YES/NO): NO